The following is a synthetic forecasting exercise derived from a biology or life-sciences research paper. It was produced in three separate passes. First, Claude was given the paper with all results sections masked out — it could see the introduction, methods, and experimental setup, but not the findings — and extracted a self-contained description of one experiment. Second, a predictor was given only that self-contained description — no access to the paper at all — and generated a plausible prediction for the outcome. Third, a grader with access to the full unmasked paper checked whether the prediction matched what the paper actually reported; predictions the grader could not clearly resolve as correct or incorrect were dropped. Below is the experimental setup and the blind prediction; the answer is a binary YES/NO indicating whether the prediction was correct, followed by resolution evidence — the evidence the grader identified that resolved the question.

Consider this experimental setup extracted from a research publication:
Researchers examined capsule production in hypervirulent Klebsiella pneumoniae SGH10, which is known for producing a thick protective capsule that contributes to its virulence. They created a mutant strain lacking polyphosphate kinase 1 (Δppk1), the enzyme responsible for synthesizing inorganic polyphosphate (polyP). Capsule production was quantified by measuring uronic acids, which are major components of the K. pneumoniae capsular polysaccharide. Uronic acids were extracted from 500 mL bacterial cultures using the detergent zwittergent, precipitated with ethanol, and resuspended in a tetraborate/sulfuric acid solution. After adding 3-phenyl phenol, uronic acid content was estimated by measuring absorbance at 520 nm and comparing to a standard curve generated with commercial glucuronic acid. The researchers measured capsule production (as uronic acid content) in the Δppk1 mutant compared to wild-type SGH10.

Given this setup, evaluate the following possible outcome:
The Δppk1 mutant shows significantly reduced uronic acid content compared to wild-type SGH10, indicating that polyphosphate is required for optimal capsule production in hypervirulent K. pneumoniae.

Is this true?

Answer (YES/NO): YES